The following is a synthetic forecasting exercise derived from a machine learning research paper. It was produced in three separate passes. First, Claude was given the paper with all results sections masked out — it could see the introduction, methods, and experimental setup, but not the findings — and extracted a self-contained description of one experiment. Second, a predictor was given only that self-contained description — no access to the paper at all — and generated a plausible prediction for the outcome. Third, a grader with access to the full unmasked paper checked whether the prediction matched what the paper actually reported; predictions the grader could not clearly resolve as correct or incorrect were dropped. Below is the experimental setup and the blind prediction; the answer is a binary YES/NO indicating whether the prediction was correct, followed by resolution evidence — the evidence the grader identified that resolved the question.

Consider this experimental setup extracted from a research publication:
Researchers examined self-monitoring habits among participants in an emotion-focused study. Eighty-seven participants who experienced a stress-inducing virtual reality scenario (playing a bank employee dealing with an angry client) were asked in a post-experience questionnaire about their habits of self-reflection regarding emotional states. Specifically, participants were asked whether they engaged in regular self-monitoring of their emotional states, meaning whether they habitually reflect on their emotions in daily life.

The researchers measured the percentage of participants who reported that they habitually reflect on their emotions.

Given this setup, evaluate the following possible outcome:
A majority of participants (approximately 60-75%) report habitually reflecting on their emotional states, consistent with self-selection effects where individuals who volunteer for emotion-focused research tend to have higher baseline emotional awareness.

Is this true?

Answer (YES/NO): NO